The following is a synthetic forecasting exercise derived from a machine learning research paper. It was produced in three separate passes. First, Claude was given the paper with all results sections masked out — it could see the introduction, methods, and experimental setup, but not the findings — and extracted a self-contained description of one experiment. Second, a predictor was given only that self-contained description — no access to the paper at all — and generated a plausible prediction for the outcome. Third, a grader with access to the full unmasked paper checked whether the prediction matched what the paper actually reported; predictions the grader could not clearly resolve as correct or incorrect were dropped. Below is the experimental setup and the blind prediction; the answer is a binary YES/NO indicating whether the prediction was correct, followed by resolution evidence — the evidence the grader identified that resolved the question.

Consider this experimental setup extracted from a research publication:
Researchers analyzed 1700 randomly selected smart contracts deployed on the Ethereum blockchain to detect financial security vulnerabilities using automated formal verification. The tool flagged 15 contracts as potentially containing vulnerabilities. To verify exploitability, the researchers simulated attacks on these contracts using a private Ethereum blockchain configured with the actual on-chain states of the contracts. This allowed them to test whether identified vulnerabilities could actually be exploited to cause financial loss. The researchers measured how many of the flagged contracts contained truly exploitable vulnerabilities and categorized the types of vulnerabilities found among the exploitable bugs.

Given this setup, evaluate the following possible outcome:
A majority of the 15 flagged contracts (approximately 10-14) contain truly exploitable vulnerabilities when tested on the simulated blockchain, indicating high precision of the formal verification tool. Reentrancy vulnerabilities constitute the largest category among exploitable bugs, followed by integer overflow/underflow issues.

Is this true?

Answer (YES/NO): NO